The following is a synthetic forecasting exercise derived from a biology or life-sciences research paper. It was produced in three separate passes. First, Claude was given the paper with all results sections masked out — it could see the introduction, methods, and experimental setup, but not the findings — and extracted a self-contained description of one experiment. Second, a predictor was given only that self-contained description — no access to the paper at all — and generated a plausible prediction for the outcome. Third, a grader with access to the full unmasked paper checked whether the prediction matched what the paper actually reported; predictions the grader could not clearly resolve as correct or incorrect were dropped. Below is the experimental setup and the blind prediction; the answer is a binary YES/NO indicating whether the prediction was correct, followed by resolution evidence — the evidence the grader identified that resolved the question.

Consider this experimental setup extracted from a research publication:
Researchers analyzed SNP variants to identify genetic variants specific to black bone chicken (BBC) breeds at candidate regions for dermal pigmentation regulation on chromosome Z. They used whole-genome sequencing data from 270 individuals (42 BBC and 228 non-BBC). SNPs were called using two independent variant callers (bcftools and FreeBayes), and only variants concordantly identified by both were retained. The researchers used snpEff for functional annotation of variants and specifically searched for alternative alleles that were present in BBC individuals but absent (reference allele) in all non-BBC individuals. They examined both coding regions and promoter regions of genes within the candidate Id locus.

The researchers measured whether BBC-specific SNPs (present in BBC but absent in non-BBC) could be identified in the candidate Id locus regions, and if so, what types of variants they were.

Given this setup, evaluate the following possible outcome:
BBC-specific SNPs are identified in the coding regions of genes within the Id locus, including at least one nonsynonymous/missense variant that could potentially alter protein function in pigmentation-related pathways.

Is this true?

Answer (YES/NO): NO